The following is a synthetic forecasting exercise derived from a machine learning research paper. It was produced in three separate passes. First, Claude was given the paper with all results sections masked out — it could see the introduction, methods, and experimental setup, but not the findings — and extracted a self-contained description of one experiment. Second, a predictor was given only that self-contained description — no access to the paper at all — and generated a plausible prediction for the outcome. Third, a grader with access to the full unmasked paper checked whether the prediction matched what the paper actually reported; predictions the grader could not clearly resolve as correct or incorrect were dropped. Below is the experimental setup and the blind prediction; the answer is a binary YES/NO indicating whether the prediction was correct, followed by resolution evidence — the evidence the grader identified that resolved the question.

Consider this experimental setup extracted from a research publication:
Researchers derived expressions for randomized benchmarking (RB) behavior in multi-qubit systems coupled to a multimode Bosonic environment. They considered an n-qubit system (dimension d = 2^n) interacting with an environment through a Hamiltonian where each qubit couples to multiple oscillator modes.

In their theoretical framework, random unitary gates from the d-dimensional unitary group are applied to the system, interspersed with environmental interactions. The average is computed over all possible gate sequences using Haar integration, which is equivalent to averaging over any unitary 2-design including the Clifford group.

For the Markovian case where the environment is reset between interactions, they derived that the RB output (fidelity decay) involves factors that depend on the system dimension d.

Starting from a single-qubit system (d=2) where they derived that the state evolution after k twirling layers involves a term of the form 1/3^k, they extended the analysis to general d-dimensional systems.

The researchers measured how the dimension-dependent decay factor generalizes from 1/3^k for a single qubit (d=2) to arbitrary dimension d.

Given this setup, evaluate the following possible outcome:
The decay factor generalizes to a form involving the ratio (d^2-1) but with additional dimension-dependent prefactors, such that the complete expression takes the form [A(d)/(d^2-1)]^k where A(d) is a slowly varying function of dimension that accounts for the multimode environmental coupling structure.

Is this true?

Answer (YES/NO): NO